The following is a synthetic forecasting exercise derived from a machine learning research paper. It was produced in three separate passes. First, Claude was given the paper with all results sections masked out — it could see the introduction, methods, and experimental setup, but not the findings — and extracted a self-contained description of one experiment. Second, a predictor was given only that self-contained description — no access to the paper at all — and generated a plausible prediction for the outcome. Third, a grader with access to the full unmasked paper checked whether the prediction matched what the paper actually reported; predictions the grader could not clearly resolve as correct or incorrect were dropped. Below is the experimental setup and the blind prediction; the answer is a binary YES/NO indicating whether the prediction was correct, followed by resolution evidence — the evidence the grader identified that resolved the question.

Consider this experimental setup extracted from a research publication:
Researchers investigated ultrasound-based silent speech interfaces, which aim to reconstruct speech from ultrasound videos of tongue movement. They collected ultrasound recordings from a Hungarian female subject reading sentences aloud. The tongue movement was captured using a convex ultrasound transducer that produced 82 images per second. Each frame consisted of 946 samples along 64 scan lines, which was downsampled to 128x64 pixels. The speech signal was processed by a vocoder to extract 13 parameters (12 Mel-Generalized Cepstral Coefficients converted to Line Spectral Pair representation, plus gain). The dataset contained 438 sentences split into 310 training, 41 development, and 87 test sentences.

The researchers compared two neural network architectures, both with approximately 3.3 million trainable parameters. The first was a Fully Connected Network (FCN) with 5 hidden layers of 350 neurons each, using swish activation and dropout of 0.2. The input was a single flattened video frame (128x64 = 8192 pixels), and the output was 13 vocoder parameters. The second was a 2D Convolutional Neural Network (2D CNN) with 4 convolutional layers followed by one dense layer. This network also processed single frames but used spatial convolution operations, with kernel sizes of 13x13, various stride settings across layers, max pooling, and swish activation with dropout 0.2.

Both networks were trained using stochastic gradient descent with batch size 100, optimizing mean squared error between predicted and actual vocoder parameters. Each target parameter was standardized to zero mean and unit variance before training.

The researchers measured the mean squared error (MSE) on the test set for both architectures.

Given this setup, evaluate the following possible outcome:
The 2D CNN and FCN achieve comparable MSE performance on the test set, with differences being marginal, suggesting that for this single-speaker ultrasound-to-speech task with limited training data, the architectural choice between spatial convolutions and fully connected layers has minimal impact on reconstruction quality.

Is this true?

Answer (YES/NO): NO